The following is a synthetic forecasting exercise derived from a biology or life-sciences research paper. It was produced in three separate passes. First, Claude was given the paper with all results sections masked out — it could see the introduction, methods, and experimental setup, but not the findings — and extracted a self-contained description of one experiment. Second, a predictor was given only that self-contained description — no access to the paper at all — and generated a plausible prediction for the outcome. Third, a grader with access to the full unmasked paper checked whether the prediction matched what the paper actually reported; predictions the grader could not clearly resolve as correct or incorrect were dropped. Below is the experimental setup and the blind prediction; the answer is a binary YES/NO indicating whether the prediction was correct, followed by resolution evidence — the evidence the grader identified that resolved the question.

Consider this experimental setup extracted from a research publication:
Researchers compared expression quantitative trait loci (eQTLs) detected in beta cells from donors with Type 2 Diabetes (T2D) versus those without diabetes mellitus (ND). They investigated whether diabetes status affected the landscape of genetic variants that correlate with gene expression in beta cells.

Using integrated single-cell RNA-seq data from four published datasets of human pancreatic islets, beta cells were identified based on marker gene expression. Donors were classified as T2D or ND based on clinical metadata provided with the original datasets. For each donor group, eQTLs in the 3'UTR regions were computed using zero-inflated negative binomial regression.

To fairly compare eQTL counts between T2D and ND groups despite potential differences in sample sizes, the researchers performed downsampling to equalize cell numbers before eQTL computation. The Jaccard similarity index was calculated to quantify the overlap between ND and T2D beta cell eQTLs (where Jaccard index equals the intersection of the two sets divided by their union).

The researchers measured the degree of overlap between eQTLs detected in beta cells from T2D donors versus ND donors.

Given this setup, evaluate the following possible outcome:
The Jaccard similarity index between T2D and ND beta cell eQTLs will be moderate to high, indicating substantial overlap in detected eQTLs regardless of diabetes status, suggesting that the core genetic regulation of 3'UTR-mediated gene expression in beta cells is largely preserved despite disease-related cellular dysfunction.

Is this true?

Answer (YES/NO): NO